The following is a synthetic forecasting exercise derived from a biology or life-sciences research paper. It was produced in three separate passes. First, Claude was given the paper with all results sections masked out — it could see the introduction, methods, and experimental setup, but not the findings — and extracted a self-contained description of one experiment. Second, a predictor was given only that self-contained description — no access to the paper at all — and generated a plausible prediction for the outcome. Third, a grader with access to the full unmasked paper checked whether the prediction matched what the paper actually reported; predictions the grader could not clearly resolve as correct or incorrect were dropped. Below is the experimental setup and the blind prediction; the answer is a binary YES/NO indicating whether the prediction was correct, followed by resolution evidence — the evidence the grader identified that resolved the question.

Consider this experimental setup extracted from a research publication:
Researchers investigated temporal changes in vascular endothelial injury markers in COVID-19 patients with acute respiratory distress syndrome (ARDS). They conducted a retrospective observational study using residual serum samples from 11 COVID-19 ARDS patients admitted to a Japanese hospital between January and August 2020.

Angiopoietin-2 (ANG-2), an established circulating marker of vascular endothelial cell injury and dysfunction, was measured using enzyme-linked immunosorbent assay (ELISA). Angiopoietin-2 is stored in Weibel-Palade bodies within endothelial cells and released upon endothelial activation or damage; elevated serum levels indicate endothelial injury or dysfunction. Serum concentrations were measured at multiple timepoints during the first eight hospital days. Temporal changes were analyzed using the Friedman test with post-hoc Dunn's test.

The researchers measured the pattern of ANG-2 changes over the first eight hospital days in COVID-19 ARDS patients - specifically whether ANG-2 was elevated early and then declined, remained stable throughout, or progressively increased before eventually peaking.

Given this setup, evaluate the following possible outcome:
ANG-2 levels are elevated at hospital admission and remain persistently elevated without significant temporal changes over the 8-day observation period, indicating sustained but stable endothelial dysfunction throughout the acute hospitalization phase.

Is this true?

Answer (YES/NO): NO